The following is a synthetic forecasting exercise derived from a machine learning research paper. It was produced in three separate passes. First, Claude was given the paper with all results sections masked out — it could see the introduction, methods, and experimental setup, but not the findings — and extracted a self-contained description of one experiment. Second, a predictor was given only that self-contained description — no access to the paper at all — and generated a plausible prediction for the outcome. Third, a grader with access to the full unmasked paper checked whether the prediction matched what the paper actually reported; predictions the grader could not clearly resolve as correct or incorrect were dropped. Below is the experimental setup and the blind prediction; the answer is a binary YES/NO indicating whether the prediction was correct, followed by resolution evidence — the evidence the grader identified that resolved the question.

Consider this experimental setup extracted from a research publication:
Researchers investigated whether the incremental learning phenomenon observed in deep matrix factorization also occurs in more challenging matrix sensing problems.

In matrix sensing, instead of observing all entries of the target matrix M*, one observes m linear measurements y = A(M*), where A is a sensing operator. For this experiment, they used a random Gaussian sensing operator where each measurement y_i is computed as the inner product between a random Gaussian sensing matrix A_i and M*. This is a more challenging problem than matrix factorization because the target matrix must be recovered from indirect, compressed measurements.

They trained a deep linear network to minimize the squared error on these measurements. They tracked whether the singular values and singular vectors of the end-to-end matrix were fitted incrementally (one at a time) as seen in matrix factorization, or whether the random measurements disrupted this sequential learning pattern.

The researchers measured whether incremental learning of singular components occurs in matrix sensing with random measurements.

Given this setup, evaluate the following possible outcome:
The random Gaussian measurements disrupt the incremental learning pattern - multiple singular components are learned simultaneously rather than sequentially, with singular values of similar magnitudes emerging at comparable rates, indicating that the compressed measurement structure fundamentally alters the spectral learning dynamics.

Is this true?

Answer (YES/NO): NO